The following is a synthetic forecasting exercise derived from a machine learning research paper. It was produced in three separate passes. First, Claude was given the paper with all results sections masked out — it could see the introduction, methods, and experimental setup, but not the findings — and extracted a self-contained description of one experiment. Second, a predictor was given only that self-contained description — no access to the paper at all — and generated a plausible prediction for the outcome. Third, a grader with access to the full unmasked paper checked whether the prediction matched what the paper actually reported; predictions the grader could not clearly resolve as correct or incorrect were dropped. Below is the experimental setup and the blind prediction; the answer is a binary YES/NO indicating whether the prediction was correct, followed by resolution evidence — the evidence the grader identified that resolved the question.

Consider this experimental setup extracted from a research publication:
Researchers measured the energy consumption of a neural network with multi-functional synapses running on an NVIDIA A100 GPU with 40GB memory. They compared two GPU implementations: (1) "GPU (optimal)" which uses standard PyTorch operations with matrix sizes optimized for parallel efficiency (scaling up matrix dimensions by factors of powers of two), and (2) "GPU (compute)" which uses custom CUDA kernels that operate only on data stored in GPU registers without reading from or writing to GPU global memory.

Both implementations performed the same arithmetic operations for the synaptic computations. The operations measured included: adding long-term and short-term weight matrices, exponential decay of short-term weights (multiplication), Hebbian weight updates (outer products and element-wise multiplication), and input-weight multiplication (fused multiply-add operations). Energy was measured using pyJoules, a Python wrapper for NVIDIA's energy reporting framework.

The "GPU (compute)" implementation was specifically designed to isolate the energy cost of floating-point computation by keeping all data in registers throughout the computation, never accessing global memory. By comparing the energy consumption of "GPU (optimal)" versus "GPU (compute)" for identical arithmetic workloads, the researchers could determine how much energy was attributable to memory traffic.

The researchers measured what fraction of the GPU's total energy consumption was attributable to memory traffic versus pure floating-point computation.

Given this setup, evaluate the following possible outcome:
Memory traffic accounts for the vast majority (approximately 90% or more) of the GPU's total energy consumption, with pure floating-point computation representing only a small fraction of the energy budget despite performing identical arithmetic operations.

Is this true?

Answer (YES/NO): YES